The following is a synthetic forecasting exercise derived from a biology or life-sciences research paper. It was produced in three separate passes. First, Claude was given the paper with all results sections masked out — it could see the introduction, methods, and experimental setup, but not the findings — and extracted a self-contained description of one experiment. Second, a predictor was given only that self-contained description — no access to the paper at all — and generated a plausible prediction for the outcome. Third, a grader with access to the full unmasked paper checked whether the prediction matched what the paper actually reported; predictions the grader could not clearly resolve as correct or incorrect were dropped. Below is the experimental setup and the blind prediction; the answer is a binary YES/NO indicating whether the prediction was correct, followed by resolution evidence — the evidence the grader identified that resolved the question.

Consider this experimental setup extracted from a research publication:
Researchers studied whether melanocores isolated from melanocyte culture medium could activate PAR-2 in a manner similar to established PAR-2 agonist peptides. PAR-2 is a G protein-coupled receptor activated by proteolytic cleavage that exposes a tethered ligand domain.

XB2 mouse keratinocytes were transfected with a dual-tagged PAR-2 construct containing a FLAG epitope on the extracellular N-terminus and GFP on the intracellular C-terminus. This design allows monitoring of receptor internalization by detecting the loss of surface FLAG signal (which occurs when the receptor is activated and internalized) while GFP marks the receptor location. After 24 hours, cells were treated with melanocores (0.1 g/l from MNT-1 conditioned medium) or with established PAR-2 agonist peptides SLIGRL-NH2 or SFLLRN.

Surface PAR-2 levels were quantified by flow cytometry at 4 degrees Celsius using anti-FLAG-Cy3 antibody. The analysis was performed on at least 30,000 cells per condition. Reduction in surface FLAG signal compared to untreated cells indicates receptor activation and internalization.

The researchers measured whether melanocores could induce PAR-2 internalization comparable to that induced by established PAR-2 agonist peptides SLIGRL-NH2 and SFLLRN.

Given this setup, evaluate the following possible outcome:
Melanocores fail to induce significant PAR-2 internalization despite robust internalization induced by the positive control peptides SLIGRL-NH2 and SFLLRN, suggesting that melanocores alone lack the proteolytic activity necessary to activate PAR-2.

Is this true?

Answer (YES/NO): NO